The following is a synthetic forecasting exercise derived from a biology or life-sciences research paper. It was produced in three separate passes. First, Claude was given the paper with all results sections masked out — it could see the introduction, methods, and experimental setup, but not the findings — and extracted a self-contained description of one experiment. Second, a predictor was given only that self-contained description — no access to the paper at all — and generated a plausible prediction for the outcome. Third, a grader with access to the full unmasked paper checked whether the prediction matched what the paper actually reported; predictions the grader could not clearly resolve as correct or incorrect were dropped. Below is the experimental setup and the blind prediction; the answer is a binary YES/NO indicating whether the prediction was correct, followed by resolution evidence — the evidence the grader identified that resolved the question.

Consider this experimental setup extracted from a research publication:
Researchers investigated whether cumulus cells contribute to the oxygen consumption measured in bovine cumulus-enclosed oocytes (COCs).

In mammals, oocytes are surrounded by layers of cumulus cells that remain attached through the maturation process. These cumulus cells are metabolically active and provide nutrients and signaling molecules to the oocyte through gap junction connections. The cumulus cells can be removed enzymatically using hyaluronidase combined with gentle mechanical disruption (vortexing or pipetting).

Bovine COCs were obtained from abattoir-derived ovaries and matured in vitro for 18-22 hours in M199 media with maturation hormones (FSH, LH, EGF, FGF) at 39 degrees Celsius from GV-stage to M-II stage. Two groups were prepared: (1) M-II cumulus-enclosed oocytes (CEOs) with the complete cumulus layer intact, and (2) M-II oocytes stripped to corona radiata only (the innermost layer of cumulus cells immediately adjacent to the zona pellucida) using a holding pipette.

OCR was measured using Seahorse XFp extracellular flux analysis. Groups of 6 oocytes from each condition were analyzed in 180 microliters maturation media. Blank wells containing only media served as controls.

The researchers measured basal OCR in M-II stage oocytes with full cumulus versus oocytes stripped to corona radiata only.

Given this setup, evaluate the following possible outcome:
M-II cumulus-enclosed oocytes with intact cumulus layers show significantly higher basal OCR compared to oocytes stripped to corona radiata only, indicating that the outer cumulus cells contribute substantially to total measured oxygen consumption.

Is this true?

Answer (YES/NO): YES